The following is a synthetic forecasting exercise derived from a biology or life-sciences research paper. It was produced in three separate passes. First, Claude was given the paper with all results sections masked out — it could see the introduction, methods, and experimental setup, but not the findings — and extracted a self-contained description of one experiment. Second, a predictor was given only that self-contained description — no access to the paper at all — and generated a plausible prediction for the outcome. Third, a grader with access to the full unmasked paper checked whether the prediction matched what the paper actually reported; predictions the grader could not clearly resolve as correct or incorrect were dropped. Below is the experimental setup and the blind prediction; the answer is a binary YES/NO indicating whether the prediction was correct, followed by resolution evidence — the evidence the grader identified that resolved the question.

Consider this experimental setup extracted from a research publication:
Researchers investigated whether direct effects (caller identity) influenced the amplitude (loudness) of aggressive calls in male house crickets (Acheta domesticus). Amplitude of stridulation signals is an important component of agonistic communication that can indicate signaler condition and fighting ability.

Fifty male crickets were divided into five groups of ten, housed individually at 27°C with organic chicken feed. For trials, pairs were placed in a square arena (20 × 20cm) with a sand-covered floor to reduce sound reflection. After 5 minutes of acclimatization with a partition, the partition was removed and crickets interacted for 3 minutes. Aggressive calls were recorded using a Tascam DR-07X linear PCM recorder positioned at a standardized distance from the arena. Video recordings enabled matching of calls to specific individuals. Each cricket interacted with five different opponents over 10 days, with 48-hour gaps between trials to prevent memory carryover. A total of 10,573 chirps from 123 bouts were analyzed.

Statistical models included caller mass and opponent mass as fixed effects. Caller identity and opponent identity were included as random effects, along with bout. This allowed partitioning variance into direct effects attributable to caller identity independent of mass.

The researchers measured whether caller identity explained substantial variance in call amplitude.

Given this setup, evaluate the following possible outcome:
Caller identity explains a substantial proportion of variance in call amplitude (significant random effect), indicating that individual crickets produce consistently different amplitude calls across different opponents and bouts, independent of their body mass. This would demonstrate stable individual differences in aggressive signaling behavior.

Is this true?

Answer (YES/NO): YES